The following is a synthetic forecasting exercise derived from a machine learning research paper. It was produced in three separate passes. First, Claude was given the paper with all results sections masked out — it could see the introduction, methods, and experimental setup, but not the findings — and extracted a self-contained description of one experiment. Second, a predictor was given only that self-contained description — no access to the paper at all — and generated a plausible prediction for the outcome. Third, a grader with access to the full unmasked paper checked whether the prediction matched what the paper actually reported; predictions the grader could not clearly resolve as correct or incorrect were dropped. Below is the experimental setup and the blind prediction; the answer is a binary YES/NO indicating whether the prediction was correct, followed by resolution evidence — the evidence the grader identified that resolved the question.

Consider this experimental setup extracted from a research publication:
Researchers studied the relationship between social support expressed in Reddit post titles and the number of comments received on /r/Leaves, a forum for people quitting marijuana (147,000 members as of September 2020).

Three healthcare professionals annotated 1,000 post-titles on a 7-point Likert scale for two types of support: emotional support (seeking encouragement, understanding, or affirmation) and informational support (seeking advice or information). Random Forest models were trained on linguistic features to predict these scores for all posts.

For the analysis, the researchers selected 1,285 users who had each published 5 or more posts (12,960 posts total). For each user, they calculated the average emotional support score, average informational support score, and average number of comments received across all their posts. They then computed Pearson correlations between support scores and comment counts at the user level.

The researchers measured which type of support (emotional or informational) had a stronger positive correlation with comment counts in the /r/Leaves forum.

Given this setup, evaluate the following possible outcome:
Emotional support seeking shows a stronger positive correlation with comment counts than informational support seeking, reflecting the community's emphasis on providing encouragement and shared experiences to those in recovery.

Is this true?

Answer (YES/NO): NO